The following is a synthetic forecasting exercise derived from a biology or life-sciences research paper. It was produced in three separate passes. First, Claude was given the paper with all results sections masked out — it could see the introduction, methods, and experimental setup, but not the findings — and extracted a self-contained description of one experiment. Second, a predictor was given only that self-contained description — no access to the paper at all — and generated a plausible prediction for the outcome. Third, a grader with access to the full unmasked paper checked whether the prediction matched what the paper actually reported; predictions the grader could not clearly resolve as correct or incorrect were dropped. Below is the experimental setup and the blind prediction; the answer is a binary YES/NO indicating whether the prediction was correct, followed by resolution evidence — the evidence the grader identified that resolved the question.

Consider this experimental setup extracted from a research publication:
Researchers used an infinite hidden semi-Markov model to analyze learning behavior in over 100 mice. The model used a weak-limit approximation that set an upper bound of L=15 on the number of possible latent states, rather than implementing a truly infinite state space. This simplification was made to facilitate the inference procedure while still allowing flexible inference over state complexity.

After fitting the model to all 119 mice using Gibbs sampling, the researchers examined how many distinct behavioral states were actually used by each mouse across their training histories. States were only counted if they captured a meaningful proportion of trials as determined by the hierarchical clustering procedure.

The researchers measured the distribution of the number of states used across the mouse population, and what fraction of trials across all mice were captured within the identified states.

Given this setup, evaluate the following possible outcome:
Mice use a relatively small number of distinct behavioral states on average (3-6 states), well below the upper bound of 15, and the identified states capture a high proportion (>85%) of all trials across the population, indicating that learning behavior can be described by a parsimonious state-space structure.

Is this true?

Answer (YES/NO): NO